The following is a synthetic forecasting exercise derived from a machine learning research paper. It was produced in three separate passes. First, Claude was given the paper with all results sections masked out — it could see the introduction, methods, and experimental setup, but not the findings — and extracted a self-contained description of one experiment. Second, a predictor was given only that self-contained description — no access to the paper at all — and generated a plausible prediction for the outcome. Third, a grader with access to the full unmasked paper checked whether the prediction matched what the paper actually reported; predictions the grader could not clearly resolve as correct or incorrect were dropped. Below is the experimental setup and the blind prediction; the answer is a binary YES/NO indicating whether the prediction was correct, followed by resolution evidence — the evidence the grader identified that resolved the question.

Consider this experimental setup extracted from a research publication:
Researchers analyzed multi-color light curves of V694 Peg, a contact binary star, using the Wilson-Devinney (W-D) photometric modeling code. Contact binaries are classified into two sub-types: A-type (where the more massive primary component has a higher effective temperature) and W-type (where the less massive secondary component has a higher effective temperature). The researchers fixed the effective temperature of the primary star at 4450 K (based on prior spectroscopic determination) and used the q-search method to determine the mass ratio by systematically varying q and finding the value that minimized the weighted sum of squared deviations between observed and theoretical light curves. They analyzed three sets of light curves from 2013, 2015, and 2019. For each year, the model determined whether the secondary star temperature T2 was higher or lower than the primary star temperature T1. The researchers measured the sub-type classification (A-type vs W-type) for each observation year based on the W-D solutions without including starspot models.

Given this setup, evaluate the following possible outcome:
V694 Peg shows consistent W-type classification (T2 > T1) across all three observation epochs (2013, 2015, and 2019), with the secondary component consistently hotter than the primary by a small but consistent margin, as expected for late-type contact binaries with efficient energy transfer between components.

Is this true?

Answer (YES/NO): NO